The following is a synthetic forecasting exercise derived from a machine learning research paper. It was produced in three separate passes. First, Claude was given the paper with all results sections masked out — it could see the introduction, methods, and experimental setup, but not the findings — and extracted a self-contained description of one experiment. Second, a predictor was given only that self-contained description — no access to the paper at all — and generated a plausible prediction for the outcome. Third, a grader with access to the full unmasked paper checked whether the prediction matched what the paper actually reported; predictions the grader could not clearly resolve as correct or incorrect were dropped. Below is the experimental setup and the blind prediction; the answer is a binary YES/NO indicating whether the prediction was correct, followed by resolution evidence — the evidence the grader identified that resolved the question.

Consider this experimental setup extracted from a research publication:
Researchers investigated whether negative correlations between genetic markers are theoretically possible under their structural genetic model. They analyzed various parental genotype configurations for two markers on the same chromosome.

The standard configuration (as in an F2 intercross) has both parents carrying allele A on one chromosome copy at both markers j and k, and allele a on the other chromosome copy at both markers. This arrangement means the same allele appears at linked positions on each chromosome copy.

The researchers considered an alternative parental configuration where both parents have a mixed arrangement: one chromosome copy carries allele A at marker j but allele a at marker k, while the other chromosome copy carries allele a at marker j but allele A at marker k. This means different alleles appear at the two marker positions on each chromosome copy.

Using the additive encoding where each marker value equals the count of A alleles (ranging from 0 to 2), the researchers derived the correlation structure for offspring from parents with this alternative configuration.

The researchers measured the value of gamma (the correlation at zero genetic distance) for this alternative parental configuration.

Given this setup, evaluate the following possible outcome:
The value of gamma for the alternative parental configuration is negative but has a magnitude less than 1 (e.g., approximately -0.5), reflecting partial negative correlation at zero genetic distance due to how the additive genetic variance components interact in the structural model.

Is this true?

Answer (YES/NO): NO